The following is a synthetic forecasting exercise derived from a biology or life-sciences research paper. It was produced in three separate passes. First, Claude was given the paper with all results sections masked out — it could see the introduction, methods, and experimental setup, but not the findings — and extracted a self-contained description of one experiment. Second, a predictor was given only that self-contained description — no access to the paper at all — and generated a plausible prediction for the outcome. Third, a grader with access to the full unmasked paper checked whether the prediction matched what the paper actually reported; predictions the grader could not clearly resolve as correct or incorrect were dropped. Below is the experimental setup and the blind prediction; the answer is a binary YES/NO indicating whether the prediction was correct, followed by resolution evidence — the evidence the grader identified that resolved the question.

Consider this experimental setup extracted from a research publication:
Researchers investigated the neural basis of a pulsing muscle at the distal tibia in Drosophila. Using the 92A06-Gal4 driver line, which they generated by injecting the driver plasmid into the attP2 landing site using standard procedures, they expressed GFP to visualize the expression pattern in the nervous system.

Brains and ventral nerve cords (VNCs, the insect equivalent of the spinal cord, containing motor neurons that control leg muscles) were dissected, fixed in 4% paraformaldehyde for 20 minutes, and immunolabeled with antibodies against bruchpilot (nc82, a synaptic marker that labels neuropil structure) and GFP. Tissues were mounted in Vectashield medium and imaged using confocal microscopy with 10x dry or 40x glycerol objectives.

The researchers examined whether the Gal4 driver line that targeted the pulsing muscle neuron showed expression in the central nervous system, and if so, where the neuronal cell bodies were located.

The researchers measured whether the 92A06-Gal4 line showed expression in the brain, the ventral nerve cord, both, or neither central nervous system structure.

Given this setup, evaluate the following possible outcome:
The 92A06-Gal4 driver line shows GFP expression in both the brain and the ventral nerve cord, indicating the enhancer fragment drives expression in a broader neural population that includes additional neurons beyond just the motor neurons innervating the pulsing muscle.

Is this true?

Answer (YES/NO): YES